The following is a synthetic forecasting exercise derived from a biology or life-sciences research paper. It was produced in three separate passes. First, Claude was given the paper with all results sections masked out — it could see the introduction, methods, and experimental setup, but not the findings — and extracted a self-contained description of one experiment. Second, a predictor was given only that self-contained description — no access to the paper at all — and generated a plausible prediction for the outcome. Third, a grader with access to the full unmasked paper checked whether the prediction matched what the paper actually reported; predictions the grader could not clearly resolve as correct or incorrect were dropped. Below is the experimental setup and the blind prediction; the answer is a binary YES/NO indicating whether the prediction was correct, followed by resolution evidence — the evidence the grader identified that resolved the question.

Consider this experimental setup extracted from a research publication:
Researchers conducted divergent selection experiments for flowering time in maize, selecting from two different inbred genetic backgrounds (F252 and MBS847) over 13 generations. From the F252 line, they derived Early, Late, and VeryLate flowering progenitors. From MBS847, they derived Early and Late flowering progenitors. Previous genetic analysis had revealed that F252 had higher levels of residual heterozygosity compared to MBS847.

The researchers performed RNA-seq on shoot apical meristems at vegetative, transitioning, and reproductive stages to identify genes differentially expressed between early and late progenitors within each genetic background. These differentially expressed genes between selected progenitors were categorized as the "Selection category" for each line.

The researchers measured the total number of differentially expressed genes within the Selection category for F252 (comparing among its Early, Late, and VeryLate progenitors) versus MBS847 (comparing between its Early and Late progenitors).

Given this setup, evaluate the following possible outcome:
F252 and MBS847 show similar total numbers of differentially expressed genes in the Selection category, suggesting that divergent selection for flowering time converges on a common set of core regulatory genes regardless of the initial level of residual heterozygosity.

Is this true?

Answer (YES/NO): NO